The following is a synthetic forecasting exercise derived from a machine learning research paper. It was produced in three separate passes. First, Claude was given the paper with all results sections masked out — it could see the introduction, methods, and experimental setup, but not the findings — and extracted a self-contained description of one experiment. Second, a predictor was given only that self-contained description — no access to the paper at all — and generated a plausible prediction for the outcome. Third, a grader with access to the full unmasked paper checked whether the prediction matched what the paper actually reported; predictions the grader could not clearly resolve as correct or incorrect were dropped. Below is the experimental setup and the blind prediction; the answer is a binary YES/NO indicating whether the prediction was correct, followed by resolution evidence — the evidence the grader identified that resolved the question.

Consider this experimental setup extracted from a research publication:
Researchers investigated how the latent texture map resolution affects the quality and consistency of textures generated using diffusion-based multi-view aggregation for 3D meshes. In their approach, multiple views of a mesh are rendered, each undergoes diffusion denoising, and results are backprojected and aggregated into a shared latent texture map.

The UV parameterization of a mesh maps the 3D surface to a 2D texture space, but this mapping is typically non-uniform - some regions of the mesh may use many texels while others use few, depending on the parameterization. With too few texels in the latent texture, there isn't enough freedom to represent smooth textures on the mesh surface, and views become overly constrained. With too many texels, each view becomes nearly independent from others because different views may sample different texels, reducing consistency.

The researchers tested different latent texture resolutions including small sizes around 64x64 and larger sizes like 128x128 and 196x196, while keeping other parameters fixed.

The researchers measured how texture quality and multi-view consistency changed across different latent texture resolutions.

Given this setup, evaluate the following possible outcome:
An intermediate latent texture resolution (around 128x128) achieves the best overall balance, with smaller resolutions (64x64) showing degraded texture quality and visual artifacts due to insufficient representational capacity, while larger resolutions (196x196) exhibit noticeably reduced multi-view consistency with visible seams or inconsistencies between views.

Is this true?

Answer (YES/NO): NO